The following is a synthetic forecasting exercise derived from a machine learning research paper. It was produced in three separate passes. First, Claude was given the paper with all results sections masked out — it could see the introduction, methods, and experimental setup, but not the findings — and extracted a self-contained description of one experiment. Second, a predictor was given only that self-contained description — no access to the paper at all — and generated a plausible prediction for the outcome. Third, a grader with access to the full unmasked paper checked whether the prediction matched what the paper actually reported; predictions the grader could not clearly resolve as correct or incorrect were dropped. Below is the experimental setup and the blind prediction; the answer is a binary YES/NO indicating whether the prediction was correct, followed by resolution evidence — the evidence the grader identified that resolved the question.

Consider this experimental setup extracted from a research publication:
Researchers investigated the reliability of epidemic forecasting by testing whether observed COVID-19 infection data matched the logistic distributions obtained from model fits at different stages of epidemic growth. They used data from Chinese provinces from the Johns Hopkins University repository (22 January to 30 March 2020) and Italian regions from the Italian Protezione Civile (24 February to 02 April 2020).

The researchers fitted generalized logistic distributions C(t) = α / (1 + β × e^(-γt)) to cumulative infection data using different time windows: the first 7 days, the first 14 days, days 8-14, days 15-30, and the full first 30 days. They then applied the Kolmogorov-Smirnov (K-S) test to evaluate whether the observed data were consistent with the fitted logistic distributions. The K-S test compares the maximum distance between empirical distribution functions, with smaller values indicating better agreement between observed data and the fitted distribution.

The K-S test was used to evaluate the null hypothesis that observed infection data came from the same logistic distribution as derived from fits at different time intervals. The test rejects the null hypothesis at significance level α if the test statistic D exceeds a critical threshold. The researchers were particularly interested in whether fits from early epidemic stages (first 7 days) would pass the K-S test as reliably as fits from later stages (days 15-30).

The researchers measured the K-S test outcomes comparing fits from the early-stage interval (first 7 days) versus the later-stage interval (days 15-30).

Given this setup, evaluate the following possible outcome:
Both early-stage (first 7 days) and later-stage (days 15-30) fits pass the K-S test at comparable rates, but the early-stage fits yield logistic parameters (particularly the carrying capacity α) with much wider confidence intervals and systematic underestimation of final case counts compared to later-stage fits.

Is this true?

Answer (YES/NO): NO